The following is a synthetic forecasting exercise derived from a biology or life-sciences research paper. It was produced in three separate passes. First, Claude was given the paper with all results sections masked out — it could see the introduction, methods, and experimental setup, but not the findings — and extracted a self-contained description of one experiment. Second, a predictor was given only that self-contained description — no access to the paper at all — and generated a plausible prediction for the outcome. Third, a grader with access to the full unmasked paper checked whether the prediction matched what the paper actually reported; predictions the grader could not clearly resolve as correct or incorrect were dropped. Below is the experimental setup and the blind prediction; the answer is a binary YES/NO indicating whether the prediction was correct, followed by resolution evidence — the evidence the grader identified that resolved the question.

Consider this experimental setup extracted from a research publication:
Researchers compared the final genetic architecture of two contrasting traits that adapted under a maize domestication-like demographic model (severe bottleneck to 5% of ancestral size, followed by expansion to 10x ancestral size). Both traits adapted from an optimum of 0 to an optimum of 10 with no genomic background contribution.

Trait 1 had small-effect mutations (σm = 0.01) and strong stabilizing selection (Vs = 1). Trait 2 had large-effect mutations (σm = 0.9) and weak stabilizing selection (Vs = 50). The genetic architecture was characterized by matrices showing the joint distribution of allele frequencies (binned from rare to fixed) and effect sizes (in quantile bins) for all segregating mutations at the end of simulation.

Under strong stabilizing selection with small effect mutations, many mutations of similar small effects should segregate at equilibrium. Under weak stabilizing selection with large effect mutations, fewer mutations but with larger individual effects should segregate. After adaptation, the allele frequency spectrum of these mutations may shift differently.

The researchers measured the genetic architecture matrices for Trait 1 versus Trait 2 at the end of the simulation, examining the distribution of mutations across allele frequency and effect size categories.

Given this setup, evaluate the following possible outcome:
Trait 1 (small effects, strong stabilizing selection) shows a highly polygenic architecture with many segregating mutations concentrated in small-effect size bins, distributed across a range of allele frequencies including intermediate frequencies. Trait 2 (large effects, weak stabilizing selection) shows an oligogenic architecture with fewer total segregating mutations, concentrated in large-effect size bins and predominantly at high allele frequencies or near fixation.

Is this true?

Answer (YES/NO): NO